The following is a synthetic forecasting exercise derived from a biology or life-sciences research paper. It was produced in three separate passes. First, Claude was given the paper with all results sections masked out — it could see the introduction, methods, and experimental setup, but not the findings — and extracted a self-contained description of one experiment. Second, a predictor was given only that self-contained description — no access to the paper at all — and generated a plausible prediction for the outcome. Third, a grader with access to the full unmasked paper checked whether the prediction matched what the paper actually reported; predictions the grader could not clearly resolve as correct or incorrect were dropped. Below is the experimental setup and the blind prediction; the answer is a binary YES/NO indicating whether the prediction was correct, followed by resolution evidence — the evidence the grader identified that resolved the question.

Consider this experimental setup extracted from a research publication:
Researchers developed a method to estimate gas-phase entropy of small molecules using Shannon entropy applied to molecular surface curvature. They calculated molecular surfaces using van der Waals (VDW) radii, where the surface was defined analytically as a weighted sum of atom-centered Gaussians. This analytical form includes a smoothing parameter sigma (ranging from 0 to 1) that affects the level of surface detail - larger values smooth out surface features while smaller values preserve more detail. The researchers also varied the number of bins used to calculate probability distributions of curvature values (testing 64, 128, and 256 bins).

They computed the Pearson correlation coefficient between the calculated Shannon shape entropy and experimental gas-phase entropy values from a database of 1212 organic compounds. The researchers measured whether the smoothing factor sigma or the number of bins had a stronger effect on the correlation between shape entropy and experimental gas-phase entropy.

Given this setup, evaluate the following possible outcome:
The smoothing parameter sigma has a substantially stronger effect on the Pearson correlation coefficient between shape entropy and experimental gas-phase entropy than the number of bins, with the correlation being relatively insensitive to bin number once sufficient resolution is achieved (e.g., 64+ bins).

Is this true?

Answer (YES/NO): YES